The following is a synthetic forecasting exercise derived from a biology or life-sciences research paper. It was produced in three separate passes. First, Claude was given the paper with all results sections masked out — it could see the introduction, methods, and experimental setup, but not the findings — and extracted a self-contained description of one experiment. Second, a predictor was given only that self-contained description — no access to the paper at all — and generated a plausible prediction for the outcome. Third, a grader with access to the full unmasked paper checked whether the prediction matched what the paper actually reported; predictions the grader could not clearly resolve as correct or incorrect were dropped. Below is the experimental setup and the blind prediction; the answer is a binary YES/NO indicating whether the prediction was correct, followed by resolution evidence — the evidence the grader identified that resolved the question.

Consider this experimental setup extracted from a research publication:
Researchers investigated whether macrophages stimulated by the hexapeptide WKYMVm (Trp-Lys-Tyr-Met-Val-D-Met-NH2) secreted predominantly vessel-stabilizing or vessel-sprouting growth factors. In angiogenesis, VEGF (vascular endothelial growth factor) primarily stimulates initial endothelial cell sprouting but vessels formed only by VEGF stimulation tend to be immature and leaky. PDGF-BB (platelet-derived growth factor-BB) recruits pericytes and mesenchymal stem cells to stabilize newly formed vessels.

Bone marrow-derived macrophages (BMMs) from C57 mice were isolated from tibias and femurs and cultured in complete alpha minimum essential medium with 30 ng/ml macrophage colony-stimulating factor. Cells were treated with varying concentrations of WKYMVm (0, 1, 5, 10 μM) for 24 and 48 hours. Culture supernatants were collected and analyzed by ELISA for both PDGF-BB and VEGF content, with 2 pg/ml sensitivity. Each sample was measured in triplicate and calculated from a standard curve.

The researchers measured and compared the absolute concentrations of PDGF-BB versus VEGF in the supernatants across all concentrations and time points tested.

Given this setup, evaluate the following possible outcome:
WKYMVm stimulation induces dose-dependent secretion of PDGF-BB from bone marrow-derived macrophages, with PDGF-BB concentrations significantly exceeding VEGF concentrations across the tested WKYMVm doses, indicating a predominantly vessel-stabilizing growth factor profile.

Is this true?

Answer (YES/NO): YES